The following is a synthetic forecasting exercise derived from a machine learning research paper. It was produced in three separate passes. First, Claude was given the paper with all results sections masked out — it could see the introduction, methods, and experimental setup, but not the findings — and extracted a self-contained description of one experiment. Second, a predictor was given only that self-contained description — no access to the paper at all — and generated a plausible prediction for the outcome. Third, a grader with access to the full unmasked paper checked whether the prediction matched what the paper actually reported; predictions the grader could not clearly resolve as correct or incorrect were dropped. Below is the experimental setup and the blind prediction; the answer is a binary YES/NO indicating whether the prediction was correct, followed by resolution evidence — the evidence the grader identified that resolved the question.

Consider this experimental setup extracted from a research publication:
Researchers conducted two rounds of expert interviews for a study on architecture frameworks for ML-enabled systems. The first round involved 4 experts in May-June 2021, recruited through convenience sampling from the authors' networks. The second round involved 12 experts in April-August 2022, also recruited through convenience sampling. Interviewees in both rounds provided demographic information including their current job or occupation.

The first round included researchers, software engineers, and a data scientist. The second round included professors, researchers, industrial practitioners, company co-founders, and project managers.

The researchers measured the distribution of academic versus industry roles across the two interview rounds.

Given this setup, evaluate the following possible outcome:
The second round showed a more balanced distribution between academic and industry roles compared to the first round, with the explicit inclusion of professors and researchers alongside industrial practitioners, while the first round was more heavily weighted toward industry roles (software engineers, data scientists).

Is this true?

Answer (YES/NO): NO